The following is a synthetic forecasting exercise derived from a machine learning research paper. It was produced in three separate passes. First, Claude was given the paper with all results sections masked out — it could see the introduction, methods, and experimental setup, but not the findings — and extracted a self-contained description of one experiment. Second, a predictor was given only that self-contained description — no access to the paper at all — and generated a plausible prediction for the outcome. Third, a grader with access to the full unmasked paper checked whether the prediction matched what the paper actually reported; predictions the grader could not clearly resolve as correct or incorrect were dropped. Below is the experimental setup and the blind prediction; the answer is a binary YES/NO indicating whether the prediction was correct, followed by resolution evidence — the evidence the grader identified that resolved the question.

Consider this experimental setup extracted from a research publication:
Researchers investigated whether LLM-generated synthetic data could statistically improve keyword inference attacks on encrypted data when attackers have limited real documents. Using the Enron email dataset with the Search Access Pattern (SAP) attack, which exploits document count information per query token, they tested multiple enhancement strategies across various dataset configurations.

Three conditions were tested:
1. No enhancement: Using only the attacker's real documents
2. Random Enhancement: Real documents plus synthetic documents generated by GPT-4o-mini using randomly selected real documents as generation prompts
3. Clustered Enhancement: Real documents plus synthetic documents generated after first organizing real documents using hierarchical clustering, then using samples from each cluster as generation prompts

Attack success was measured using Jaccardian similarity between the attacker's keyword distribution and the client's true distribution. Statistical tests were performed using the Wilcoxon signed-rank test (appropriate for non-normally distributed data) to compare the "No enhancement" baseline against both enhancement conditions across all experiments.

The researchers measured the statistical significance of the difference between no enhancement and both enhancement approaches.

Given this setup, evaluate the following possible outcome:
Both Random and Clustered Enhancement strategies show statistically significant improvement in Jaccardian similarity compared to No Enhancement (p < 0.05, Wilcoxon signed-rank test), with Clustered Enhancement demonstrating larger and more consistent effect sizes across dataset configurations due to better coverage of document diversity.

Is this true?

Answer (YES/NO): YES